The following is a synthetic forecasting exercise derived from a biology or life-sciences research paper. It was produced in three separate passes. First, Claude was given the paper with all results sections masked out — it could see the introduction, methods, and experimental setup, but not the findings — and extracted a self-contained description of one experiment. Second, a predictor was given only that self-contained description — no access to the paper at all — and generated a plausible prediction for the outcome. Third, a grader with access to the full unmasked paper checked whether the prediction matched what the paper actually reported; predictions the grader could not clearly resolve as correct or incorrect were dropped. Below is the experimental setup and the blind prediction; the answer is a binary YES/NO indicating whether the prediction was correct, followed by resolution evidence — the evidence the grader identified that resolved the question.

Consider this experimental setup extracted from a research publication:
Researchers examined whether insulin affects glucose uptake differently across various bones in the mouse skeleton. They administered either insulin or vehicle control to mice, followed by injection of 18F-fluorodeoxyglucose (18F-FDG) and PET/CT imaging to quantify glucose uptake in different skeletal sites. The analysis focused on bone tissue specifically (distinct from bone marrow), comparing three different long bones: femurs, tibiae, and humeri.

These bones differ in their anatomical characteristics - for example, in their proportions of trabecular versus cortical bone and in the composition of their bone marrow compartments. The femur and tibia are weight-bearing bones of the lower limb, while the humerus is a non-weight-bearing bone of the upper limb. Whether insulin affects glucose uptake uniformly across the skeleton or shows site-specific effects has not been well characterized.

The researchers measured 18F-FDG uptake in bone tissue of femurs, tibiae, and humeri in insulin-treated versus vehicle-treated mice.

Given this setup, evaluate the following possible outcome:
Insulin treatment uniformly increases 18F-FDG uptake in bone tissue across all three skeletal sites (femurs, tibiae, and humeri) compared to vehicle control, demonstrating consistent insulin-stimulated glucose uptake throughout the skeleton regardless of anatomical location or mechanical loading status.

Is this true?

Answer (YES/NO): NO